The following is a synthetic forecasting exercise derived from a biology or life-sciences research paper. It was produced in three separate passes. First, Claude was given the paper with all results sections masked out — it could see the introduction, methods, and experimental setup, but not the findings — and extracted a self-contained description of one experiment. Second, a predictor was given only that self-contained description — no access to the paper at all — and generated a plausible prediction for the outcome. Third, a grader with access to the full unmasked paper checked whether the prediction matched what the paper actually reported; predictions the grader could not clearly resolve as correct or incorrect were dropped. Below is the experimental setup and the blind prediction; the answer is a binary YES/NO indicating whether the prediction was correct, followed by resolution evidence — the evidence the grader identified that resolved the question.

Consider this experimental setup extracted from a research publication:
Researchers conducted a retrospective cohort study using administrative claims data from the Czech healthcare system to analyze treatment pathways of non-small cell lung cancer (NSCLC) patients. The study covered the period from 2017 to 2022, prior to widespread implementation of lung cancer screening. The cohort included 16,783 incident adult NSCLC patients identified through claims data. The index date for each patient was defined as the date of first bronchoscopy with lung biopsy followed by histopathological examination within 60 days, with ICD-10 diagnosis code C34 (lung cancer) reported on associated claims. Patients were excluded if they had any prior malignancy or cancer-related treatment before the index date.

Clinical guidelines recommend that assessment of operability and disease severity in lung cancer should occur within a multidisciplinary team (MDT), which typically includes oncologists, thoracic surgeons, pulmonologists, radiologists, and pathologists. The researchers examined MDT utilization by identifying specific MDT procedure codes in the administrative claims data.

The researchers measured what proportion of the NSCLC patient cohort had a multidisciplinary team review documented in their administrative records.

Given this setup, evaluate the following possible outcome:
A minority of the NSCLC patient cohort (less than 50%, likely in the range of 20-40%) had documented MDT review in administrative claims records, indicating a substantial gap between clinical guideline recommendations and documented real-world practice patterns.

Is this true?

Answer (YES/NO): YES